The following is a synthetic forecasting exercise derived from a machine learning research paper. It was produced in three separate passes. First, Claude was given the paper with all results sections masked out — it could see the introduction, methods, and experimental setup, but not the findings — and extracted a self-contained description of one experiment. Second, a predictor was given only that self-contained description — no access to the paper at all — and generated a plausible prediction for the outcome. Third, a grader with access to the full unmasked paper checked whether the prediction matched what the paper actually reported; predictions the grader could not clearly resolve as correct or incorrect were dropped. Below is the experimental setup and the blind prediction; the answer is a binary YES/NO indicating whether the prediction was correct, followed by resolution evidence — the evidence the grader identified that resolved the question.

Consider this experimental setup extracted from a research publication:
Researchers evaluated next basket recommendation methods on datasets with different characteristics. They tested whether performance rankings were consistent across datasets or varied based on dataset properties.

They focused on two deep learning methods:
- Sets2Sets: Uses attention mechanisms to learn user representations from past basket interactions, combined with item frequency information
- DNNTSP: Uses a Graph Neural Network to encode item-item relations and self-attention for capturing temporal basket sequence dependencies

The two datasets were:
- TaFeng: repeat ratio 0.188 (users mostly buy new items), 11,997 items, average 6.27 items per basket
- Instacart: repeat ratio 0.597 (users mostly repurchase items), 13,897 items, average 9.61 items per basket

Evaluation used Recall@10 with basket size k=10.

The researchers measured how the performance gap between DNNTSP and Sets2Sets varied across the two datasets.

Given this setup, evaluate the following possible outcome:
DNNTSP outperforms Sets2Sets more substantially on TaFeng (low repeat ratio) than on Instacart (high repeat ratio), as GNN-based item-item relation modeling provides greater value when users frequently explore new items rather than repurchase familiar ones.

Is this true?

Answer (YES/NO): NO